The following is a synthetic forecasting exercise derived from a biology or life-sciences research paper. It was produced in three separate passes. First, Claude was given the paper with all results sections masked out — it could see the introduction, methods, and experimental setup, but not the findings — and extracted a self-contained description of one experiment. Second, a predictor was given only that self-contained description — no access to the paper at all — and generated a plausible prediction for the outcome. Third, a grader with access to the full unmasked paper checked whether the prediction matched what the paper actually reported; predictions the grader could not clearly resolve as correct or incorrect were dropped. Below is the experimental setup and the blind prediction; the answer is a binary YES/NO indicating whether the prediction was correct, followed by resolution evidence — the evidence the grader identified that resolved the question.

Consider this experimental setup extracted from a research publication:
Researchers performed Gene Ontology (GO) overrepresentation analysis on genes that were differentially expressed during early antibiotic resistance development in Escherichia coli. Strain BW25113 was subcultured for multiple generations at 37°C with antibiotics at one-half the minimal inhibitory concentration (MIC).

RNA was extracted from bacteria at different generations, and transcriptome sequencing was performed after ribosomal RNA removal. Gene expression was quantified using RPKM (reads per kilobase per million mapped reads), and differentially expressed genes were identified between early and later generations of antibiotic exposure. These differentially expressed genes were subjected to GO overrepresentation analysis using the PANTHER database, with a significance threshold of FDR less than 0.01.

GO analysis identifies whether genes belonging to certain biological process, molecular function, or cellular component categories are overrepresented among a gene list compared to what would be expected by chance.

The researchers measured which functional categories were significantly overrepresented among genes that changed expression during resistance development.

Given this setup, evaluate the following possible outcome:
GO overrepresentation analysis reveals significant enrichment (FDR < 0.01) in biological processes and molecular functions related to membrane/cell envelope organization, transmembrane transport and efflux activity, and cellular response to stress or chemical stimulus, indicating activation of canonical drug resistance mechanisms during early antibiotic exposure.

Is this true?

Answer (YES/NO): NO